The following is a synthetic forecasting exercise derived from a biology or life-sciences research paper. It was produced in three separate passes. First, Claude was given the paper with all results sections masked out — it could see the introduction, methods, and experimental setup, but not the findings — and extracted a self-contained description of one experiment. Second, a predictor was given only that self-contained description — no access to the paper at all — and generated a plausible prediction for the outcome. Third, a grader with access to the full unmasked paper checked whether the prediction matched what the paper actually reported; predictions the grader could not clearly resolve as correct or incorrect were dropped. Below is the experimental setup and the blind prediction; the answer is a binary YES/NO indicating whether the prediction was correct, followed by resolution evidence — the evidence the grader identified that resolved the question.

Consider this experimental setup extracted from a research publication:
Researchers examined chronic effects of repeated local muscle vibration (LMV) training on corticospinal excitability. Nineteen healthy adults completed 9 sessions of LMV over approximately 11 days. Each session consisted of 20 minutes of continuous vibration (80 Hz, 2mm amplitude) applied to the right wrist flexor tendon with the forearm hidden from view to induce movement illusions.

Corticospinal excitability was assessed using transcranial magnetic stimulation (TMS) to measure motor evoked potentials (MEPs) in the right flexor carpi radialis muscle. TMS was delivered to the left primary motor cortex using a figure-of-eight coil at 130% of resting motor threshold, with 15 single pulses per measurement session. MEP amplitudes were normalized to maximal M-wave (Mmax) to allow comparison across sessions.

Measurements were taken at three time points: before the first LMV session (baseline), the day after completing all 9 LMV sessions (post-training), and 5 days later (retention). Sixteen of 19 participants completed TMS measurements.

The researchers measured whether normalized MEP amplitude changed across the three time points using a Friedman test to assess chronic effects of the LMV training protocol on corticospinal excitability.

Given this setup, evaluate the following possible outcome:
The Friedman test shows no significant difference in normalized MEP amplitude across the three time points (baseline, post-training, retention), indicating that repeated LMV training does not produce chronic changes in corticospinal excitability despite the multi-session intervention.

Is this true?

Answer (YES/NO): YES